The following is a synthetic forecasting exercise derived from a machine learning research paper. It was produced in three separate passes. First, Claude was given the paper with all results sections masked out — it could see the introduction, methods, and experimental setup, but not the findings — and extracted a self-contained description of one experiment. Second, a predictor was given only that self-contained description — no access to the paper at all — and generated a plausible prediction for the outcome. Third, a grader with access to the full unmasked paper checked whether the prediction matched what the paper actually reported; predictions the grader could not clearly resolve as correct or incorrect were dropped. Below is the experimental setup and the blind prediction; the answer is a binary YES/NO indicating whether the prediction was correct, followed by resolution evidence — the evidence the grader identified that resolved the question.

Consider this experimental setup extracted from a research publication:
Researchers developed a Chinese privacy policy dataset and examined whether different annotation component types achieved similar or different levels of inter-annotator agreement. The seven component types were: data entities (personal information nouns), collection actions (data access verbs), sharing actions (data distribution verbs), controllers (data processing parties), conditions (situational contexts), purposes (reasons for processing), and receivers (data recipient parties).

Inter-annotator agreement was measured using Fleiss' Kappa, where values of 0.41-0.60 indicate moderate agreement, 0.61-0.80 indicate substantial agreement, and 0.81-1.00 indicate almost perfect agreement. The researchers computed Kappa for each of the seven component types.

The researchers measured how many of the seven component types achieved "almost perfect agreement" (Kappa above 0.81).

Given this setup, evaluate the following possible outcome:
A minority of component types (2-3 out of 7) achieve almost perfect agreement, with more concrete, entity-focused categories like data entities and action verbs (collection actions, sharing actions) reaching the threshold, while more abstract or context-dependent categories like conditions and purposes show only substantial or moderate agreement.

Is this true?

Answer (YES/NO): NO